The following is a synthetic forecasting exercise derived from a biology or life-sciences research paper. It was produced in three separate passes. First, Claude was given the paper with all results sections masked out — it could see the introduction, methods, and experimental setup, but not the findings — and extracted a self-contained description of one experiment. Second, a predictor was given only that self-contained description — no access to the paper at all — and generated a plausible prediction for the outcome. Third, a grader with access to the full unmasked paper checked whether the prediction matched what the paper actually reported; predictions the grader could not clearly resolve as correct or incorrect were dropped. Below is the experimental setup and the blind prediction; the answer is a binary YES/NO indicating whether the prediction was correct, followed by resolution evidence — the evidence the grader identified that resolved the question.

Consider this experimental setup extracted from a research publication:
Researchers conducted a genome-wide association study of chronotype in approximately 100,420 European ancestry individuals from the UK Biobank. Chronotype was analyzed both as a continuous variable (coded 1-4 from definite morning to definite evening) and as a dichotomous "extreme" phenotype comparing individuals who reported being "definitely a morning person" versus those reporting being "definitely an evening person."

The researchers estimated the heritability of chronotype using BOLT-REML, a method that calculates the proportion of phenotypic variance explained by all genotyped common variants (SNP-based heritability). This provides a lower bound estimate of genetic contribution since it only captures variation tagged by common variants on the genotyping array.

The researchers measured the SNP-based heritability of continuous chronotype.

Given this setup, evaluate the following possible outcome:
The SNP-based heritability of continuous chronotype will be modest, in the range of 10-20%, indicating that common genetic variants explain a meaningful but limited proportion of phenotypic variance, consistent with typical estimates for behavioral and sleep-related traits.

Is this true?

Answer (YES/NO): YES